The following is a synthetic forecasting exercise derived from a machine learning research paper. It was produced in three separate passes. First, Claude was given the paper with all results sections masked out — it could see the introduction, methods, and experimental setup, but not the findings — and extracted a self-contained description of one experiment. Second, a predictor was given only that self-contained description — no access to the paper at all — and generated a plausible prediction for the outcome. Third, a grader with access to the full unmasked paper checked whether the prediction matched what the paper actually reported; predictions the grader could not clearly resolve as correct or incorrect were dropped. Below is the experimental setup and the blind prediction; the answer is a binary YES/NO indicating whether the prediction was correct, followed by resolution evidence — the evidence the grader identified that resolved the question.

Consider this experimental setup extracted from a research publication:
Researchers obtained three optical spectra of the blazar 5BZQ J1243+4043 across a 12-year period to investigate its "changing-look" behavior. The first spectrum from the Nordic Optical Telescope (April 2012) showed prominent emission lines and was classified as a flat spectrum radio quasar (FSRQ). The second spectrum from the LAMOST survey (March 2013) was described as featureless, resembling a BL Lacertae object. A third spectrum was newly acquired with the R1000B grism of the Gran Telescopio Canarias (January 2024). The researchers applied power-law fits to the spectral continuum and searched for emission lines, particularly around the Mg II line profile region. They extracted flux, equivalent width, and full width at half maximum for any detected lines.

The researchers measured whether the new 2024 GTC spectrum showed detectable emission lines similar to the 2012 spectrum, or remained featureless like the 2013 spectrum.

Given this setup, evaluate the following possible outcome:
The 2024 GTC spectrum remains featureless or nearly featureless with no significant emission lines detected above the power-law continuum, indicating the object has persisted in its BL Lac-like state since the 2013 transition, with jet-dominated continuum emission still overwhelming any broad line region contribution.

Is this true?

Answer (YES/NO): NO